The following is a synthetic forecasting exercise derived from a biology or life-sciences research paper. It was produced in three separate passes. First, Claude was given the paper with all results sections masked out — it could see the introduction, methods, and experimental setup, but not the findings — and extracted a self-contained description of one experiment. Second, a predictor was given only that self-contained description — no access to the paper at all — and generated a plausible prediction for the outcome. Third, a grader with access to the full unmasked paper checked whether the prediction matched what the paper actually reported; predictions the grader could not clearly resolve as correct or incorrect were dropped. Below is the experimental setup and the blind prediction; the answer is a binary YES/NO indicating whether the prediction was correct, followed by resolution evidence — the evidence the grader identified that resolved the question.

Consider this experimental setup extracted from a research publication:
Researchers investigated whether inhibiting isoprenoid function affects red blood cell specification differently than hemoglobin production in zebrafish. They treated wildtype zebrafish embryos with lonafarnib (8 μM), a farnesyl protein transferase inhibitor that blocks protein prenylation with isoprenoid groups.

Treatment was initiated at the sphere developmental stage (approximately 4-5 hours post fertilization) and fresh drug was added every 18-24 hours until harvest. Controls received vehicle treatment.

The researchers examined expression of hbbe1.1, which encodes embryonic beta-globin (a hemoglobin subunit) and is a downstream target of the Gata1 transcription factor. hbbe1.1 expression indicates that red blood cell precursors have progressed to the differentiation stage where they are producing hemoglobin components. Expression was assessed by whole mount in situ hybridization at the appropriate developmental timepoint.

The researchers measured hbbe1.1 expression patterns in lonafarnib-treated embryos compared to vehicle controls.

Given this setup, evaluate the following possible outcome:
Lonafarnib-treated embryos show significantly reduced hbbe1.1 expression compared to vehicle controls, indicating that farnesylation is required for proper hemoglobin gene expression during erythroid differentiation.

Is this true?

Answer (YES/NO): NO